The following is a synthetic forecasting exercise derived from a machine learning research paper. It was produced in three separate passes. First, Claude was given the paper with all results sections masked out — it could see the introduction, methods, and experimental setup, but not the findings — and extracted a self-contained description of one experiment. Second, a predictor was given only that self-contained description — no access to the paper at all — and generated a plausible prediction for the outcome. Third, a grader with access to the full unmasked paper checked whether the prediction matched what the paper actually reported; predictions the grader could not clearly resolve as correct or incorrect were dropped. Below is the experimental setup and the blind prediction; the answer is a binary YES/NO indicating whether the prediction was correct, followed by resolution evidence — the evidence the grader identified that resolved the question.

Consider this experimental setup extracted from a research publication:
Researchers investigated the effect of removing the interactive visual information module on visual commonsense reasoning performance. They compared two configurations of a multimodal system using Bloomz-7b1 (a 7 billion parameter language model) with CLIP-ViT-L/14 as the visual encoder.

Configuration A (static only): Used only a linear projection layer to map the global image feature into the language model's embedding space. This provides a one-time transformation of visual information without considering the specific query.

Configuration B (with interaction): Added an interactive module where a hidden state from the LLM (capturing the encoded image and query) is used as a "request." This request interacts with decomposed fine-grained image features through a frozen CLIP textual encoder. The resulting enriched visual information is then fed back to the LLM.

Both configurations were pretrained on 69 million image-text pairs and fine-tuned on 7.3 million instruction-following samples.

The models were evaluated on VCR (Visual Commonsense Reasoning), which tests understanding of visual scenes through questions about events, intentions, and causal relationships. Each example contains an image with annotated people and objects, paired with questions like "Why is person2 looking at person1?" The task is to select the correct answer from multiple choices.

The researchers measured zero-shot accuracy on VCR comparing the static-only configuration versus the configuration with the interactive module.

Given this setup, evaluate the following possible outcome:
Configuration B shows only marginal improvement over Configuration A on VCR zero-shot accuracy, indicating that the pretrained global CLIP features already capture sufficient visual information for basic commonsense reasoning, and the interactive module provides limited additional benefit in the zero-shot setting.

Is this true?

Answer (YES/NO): NO